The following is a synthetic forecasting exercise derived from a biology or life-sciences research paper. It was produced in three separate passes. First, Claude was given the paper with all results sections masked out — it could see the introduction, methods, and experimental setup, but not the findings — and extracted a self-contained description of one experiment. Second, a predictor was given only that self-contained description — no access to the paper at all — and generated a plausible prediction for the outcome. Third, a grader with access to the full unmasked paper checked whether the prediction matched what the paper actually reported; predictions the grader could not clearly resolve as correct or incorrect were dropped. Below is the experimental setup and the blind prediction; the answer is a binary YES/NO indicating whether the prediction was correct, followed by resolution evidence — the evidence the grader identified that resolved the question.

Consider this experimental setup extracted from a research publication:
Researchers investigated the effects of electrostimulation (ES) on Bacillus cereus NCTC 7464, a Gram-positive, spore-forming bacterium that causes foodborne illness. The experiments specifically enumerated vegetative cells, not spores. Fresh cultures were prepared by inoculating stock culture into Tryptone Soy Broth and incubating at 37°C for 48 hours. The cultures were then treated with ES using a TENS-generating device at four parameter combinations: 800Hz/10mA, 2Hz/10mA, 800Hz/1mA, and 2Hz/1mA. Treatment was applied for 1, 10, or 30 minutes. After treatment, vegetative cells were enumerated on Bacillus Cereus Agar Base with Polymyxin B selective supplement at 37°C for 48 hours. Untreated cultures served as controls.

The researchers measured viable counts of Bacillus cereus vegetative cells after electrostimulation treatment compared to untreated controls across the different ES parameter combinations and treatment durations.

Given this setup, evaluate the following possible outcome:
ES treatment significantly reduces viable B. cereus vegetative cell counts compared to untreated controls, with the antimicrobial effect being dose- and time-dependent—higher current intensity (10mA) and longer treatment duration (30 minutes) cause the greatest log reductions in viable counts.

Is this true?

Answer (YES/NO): NO